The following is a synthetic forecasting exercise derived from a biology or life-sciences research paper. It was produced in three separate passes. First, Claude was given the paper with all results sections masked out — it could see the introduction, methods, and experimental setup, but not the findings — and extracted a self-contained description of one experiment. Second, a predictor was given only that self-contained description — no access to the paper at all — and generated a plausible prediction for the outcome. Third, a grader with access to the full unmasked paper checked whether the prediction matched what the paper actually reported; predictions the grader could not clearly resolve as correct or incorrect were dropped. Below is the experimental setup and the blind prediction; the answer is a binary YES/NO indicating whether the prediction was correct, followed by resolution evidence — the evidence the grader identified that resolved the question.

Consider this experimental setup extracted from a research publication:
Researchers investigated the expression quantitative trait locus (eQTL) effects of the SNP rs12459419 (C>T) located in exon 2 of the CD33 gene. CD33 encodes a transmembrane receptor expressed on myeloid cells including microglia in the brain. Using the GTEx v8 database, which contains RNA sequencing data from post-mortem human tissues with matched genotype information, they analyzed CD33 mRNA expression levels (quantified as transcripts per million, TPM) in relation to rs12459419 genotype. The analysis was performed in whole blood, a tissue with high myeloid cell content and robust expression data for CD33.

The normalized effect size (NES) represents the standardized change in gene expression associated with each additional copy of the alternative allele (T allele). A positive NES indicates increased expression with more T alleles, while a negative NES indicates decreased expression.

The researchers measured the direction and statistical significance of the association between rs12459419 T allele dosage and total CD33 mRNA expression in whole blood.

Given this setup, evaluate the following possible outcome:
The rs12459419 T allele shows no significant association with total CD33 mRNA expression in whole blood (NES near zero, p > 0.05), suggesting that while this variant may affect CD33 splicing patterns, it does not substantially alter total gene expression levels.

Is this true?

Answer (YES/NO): NO